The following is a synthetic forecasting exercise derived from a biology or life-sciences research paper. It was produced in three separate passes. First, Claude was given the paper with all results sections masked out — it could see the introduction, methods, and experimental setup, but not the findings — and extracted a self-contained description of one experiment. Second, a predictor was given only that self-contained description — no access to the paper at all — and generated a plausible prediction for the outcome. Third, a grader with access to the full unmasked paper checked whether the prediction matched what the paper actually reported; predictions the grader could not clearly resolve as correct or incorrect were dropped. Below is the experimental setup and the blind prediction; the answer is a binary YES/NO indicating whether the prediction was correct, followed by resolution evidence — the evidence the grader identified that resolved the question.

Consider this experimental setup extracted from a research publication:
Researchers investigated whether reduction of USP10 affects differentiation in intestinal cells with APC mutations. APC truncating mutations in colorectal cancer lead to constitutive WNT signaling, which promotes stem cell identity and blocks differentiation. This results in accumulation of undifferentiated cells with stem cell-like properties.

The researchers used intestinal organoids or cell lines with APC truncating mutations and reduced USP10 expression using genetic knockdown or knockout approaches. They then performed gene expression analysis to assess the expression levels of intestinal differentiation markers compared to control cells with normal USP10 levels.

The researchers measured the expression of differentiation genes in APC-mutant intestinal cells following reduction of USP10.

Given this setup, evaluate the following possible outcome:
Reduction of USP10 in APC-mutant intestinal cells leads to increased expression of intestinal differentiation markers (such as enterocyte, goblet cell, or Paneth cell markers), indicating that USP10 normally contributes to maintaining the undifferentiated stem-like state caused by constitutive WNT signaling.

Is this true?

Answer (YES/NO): YES